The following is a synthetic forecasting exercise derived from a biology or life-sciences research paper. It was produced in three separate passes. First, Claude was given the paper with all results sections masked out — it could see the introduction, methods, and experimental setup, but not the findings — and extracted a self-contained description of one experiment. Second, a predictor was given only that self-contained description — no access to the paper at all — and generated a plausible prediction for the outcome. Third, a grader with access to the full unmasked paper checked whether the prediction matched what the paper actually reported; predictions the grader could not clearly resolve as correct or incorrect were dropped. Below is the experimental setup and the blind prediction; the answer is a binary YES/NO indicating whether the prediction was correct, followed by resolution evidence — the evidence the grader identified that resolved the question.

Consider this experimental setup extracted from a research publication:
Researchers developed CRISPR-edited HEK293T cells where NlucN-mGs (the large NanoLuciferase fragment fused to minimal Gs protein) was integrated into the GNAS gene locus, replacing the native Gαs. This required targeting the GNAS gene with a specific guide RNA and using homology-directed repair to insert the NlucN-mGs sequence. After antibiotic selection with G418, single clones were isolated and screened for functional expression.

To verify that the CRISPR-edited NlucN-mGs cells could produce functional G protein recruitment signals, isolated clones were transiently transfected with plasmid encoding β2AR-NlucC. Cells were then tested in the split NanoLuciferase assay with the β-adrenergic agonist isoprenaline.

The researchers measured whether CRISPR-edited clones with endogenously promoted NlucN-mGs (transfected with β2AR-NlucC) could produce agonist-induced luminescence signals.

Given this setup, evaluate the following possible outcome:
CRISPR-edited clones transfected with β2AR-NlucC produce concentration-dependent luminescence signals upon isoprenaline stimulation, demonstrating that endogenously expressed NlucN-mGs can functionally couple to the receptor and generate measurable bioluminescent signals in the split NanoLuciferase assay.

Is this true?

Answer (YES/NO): YES